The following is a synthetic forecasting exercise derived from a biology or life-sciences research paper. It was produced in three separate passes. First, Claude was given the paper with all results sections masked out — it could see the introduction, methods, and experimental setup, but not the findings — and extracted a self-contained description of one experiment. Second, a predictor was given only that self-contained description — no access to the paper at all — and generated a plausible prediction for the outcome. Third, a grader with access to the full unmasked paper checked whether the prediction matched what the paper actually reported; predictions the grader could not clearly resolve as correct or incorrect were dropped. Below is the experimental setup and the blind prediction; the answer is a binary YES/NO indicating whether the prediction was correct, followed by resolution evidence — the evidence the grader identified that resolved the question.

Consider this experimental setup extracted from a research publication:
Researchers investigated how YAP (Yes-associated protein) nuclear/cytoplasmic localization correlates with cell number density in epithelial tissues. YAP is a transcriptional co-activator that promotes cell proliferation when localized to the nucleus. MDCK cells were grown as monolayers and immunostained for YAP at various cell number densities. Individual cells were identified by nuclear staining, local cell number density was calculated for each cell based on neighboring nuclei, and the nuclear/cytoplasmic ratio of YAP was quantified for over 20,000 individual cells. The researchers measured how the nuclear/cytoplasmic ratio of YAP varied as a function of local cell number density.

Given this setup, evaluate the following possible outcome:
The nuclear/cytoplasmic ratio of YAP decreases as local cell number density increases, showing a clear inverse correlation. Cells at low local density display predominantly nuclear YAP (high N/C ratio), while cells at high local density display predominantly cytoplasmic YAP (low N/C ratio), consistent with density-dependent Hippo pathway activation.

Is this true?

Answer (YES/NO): YES